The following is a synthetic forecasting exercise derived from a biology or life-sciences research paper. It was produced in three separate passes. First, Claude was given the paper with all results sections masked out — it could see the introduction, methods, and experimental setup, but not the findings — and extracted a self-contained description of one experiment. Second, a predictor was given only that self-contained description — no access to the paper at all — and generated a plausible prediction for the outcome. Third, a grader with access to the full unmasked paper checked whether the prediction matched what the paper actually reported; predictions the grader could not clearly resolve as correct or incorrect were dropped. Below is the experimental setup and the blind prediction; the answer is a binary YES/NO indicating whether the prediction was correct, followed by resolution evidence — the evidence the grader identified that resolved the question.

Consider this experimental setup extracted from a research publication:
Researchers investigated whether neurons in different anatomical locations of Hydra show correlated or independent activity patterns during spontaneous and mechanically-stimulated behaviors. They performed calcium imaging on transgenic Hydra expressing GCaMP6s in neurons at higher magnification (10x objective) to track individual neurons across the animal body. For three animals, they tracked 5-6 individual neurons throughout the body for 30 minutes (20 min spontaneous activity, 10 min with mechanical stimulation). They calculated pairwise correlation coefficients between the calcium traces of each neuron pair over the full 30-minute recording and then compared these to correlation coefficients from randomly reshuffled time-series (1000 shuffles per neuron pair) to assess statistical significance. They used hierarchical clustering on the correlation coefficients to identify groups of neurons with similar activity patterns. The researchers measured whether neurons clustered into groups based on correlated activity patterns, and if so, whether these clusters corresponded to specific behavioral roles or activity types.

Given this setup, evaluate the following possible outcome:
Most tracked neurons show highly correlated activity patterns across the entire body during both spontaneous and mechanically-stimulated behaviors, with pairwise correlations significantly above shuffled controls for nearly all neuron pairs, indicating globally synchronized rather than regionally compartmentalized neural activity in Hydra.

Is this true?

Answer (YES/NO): NO